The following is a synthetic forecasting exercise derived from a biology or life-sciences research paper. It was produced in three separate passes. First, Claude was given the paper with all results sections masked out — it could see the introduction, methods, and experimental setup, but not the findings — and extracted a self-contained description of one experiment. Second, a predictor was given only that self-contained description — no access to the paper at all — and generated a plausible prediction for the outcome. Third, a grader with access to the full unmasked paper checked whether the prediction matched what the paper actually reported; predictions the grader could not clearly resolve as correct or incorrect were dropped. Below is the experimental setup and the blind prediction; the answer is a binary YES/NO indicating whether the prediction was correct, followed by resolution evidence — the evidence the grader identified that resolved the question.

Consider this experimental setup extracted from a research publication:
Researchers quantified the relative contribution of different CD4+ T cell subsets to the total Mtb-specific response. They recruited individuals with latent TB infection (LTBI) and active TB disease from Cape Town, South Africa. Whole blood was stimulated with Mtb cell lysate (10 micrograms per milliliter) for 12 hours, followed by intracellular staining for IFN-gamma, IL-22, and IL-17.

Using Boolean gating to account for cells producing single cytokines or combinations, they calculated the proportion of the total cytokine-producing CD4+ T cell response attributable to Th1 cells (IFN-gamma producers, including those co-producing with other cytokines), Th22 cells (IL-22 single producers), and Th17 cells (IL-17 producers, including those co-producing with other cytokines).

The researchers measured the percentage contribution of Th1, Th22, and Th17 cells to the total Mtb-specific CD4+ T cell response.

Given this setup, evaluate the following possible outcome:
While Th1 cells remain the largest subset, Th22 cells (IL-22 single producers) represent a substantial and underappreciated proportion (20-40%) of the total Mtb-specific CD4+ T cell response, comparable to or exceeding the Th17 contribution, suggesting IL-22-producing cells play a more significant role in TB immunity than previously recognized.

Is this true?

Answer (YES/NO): YES